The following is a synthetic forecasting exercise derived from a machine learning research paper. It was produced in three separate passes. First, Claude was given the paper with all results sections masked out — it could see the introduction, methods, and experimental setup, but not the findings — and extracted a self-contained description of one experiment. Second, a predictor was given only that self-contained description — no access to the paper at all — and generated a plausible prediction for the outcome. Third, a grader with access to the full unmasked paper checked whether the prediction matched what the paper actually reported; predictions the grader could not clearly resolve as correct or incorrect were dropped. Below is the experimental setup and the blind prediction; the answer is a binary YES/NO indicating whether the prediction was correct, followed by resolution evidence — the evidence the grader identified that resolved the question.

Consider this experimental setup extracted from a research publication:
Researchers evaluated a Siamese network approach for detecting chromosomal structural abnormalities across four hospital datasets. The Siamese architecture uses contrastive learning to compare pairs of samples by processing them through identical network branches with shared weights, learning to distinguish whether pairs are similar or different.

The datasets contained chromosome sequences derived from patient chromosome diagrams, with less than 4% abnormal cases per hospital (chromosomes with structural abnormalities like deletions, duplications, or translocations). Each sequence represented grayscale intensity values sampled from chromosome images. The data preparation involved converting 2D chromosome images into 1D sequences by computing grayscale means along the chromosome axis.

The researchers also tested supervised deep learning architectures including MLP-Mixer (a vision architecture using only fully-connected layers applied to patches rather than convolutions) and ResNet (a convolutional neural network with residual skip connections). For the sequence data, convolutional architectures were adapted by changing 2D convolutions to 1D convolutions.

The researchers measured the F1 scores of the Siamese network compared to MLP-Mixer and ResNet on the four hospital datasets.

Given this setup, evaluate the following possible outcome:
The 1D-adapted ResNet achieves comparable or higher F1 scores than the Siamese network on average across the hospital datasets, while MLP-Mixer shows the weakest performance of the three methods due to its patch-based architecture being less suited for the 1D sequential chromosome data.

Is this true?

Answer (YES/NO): NO